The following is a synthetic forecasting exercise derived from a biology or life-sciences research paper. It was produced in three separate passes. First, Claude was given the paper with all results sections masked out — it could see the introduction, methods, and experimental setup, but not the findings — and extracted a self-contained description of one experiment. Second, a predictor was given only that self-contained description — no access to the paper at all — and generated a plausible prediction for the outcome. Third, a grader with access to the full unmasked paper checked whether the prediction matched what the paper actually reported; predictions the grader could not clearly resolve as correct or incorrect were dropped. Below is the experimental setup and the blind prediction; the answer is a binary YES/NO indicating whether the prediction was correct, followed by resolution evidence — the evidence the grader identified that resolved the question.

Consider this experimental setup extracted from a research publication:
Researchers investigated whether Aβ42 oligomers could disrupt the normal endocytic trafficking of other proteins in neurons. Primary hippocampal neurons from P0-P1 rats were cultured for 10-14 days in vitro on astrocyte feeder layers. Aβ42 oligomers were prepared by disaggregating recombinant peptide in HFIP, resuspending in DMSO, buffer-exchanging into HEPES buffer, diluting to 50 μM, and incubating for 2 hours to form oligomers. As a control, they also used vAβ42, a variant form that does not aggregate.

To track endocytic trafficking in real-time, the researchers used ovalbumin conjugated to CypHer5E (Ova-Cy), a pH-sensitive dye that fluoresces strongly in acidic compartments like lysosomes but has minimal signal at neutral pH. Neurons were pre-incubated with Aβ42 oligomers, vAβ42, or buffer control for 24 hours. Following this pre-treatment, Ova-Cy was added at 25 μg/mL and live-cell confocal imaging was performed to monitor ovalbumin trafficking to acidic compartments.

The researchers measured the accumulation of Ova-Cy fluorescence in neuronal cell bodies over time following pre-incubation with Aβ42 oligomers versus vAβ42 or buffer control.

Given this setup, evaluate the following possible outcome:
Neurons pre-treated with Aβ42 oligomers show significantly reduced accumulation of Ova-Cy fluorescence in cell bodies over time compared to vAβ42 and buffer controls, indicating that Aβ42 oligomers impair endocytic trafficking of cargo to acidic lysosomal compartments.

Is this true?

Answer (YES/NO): YES